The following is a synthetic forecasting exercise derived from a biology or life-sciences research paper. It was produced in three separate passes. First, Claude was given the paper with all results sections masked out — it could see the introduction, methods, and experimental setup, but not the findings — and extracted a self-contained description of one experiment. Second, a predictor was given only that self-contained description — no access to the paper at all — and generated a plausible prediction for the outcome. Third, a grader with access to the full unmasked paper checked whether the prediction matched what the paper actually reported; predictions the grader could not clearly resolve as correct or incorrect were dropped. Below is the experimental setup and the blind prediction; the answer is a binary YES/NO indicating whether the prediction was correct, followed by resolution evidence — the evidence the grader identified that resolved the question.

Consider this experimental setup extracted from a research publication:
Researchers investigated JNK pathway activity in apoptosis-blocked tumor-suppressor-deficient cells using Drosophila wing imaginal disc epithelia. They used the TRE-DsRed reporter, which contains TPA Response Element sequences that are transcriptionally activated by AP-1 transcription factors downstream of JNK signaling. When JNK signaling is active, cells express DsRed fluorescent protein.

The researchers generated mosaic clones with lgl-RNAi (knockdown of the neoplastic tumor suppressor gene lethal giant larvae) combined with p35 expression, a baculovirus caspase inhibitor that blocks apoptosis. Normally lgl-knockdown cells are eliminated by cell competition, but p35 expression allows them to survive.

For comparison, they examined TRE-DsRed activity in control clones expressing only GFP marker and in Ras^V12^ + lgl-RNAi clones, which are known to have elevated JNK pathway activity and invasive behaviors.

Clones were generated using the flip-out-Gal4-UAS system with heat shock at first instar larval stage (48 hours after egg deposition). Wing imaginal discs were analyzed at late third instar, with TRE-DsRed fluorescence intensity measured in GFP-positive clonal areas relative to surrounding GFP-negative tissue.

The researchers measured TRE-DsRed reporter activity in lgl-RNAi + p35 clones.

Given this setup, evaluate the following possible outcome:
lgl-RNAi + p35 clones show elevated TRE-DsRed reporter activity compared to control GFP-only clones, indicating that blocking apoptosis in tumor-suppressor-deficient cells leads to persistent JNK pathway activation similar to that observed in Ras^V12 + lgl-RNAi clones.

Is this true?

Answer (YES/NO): YES